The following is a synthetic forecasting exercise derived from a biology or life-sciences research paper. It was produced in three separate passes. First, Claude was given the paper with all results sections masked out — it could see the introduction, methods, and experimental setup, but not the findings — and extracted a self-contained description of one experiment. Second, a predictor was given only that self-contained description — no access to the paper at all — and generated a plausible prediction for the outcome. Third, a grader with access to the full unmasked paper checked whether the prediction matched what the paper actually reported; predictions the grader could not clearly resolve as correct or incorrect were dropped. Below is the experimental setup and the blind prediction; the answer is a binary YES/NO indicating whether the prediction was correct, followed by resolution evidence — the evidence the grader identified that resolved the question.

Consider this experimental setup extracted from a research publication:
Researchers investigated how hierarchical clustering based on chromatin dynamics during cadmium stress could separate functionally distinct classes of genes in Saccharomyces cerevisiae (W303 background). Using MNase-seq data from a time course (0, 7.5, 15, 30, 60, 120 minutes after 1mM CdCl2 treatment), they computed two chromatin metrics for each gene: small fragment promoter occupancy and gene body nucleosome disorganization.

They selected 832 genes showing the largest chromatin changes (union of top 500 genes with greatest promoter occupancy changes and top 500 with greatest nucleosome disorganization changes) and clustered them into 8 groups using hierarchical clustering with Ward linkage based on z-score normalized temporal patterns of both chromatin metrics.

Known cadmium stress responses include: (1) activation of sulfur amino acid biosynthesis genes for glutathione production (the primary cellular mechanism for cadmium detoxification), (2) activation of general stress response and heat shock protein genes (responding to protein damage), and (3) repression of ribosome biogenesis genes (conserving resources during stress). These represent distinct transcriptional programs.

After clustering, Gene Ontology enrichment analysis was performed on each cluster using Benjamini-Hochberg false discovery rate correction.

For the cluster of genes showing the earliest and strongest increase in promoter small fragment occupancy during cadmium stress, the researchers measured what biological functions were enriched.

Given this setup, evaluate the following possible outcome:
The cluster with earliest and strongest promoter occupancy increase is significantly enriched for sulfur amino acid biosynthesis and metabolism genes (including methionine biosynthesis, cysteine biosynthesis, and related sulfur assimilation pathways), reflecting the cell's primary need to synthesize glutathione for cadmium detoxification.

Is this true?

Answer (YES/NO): YES